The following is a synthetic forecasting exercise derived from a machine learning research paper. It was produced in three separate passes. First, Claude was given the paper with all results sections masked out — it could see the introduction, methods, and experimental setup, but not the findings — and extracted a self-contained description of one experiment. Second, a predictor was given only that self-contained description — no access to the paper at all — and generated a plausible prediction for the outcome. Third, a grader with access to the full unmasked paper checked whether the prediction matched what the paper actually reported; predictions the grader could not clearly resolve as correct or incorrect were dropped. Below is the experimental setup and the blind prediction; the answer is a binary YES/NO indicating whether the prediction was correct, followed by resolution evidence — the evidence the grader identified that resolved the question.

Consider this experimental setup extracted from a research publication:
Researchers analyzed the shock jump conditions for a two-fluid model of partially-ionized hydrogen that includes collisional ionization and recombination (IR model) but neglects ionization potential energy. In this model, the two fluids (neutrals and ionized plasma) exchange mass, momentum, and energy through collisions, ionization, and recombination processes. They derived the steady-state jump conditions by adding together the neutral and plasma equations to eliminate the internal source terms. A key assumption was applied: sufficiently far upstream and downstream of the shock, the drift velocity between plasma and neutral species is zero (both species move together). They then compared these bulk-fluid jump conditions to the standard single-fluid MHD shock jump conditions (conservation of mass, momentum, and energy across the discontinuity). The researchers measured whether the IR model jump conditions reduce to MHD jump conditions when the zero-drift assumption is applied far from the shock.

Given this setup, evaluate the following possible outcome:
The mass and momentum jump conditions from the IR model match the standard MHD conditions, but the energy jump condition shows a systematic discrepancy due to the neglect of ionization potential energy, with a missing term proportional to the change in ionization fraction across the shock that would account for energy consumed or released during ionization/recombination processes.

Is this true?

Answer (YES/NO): NO